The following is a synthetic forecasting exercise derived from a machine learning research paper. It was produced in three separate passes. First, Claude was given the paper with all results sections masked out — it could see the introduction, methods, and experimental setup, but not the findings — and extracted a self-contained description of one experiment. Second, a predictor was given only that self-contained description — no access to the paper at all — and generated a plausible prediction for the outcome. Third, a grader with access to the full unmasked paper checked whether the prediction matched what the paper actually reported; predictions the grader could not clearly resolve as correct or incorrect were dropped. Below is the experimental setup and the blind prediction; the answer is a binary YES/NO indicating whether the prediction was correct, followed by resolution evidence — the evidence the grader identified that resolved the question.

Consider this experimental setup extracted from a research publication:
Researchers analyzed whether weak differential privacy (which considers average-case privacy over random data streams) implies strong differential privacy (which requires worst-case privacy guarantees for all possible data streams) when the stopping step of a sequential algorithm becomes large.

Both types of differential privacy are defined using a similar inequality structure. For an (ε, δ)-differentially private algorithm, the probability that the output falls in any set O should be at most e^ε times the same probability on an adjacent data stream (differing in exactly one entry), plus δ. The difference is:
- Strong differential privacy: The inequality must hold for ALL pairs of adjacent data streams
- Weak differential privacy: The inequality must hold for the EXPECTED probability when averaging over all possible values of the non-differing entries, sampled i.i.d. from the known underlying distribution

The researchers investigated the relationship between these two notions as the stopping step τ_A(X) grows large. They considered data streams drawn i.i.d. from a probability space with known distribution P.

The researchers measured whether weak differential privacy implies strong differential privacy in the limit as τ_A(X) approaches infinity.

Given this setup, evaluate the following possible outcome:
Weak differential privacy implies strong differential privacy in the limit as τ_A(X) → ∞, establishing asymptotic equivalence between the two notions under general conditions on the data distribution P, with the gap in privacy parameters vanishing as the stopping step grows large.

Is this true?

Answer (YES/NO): YES